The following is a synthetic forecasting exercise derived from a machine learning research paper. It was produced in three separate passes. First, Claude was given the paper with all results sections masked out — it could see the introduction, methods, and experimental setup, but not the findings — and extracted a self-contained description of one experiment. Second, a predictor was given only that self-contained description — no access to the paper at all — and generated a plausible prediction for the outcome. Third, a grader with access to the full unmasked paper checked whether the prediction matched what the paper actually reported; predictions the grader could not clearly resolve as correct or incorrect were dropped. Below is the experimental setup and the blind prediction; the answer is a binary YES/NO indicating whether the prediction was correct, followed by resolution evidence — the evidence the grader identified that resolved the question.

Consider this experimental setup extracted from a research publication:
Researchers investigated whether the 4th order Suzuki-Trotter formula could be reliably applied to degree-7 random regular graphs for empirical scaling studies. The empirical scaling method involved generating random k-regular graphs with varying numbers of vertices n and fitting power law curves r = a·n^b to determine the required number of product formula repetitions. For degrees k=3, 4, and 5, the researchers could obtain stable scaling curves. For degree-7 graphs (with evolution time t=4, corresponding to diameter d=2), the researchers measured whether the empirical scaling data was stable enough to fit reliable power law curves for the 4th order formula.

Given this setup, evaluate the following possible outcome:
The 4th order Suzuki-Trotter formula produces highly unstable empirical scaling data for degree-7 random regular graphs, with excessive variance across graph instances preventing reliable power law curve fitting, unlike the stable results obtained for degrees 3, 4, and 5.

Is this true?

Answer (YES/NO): NO